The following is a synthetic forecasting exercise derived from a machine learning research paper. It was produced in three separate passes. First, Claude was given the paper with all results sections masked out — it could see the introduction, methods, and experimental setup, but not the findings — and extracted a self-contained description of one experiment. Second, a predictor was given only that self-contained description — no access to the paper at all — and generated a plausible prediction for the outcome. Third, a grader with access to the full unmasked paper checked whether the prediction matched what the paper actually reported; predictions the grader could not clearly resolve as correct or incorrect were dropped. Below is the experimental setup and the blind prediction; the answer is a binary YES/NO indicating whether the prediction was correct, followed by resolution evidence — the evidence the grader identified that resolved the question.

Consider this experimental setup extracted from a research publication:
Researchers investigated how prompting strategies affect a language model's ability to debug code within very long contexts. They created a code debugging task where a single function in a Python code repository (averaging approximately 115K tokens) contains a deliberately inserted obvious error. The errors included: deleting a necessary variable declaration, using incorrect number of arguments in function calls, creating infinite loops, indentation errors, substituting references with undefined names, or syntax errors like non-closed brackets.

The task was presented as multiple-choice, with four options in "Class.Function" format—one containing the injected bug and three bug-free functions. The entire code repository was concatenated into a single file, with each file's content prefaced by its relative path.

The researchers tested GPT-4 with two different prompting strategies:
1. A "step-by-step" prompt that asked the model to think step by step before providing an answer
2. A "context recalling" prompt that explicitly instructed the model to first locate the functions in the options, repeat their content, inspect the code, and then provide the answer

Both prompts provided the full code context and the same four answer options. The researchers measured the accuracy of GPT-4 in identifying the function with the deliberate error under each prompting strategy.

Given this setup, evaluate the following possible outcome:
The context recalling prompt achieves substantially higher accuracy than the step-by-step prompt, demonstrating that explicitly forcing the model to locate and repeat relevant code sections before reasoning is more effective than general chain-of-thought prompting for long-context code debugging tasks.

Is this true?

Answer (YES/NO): YES